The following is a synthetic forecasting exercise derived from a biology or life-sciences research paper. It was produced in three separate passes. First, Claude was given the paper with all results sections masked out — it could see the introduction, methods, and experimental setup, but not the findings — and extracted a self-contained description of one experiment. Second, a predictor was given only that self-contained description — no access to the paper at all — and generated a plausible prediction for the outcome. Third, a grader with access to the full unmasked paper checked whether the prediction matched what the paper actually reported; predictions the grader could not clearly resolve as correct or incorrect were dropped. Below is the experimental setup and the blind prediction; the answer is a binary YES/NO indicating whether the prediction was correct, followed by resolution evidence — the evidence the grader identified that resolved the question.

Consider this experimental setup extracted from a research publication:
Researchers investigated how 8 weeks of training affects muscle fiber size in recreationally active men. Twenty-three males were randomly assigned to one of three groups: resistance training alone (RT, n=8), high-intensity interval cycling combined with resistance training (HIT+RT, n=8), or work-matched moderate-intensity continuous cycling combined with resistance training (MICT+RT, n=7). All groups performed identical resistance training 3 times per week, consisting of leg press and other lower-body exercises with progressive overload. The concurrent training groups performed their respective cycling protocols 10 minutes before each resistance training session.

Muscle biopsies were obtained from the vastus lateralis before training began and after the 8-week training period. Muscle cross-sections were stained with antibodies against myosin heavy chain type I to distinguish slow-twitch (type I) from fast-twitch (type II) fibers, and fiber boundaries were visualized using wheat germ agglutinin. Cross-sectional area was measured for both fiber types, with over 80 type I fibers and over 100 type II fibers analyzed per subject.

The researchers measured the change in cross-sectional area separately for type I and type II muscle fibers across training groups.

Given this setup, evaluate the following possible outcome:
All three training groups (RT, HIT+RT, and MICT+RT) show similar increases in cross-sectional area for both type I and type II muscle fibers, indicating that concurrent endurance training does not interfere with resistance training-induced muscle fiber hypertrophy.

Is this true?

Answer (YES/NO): NO